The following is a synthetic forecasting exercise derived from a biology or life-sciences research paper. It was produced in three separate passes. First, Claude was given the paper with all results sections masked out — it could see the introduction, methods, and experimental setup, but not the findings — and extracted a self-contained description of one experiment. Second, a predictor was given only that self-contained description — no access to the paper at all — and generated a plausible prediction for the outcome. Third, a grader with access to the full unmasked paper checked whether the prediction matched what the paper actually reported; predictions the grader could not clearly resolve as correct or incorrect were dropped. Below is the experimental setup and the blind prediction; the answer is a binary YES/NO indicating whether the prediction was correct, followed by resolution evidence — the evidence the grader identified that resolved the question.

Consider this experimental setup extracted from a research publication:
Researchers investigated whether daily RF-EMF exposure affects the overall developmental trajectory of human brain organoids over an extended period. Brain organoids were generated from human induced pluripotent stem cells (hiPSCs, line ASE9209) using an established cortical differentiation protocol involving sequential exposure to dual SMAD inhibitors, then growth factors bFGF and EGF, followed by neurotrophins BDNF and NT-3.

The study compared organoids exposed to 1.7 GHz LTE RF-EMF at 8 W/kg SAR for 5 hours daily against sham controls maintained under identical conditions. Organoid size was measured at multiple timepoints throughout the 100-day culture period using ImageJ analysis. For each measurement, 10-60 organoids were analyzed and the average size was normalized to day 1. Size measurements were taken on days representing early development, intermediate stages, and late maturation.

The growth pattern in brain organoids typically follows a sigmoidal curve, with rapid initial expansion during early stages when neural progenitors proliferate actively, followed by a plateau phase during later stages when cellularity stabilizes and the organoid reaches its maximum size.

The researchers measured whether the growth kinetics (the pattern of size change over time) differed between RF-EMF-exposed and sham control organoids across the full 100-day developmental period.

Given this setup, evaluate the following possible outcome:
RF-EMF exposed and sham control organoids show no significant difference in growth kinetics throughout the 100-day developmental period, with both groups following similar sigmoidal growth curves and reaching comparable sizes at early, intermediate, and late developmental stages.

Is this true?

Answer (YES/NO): YES